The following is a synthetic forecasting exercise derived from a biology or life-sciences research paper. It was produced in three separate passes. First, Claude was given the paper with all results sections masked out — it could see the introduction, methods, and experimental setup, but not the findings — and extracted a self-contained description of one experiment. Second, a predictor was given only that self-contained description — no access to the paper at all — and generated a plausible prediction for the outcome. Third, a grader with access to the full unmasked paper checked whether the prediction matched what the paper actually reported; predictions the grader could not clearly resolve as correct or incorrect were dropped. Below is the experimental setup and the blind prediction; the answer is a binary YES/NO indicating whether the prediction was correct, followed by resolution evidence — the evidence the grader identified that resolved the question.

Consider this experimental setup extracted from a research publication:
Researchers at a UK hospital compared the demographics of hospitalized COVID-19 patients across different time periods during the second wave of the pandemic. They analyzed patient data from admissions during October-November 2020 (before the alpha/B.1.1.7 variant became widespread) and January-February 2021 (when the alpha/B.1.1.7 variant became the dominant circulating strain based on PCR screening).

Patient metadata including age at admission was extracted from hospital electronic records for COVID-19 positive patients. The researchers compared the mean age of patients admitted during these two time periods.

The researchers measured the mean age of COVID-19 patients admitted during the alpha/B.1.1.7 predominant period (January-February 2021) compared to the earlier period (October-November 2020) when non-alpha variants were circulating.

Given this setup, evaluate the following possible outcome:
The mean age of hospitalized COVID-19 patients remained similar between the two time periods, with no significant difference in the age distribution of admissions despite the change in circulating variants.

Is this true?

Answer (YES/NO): NO